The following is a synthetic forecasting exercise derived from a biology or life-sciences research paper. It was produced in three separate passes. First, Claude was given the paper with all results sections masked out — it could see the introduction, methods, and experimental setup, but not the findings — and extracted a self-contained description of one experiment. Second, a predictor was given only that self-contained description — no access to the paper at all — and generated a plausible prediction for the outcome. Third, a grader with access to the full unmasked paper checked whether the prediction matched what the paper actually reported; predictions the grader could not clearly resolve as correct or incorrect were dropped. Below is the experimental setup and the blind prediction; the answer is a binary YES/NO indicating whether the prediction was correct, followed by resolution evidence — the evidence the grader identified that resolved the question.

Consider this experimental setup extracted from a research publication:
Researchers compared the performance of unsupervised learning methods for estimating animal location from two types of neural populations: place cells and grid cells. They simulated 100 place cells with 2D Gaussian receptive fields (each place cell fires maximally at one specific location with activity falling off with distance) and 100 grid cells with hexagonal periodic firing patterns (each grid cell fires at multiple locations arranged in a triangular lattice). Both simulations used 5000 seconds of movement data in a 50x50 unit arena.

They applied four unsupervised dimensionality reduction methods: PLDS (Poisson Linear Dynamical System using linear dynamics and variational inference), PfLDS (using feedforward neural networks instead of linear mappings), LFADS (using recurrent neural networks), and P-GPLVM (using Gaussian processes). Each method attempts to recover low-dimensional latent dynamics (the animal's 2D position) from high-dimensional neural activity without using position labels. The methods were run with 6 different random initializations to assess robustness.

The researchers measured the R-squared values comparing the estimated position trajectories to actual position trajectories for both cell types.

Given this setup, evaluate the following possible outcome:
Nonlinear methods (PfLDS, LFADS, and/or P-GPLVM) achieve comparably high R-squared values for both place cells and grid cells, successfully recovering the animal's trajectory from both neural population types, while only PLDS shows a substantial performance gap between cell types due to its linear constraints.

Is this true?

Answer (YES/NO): NO